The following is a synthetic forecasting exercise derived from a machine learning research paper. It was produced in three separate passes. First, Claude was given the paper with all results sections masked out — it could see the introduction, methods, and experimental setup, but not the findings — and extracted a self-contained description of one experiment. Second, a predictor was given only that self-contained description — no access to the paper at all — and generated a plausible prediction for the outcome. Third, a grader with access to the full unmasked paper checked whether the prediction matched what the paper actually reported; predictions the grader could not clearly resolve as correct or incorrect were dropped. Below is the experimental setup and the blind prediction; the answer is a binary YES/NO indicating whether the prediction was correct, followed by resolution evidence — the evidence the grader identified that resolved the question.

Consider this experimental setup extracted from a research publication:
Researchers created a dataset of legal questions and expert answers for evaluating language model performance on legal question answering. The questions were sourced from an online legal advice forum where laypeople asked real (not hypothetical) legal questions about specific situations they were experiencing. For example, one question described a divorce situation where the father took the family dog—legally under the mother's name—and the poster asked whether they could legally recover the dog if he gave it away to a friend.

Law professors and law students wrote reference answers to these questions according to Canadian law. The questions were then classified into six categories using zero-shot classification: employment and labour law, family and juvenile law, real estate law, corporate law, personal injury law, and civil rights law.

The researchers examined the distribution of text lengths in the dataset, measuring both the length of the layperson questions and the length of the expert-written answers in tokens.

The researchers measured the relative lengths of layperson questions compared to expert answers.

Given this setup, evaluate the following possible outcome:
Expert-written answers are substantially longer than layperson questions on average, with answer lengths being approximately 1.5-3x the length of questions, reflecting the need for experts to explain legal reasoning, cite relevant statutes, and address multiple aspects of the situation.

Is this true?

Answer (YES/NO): NO